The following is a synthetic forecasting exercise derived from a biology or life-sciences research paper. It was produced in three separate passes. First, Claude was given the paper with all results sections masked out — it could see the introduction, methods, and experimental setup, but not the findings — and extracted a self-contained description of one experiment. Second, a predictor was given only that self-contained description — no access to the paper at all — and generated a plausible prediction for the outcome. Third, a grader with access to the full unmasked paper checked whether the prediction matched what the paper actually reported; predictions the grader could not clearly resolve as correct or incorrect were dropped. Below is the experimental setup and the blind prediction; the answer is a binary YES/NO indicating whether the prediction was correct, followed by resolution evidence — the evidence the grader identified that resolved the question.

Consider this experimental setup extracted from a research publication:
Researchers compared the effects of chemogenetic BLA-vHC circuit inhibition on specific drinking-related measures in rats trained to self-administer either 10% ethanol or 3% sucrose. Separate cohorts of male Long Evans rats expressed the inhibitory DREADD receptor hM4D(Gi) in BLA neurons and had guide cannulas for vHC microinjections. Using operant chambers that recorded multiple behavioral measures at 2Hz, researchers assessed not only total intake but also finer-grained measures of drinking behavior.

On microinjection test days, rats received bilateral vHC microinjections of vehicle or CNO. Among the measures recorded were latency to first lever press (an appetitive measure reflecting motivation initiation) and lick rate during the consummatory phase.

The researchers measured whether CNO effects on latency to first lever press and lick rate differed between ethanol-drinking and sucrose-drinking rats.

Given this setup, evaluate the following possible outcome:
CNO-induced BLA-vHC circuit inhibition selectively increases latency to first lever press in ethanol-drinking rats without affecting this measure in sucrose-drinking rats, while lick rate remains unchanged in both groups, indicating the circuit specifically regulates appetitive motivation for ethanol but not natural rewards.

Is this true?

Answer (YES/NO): NO